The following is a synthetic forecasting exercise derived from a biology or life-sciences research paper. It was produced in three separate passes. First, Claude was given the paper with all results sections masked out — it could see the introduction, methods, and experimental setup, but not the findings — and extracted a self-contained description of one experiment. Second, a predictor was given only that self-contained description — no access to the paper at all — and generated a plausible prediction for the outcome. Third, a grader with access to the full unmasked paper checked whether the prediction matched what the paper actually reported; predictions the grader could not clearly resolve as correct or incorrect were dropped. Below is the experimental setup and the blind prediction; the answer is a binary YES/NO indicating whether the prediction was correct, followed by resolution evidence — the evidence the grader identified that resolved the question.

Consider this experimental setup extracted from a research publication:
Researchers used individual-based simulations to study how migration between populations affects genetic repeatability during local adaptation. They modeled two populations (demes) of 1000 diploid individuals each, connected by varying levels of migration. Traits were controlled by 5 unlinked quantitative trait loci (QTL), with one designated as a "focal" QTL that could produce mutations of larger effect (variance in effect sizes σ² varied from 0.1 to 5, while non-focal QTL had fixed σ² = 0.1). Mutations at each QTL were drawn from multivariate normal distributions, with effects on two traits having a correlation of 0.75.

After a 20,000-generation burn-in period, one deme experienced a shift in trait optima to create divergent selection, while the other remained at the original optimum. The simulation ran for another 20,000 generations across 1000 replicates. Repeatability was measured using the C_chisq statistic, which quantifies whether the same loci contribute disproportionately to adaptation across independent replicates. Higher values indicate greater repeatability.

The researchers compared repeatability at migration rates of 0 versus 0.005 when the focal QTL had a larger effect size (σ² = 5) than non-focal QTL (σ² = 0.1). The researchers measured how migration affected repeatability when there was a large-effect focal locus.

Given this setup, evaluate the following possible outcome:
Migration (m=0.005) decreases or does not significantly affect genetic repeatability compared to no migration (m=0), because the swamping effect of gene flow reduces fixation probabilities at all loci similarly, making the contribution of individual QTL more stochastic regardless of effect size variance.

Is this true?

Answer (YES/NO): NO